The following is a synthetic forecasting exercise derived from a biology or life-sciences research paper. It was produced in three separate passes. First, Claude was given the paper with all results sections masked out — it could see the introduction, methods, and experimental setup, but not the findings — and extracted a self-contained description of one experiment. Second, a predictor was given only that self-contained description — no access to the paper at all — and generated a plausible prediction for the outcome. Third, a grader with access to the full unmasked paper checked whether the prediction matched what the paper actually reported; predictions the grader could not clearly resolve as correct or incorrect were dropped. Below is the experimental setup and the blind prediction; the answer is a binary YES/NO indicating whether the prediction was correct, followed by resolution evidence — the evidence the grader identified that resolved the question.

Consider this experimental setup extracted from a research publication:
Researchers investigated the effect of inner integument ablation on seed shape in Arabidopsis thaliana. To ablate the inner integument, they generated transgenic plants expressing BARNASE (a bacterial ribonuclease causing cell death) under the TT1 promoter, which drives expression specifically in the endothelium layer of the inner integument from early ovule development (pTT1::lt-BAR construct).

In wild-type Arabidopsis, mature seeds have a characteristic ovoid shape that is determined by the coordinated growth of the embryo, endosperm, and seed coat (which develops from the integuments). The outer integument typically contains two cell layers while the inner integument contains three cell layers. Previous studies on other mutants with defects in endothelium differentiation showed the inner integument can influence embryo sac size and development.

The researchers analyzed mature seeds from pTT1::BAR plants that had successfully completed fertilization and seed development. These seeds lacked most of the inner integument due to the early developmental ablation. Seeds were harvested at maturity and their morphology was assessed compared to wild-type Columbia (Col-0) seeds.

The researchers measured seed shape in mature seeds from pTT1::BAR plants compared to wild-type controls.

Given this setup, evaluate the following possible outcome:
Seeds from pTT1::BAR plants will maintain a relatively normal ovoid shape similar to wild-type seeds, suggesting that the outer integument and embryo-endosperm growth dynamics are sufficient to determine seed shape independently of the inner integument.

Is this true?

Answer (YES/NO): NO